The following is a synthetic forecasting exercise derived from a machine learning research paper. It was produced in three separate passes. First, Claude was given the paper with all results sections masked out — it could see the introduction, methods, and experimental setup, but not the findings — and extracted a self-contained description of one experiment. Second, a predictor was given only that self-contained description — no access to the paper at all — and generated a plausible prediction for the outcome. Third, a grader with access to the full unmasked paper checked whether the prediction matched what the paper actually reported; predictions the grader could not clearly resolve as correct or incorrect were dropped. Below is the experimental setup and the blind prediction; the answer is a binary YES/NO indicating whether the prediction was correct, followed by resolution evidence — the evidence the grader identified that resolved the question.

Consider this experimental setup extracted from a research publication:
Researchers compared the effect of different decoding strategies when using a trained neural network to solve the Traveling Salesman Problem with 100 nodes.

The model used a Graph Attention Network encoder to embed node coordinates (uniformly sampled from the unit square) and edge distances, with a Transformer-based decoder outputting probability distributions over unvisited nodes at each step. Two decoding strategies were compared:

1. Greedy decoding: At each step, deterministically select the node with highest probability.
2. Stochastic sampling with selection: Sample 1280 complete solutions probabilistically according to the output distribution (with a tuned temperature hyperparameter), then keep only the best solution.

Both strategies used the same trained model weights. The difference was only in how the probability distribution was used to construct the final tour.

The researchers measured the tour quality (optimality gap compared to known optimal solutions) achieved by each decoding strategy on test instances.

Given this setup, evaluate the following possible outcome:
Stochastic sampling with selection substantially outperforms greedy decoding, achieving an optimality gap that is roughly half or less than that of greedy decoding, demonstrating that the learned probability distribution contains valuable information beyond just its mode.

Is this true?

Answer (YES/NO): YES